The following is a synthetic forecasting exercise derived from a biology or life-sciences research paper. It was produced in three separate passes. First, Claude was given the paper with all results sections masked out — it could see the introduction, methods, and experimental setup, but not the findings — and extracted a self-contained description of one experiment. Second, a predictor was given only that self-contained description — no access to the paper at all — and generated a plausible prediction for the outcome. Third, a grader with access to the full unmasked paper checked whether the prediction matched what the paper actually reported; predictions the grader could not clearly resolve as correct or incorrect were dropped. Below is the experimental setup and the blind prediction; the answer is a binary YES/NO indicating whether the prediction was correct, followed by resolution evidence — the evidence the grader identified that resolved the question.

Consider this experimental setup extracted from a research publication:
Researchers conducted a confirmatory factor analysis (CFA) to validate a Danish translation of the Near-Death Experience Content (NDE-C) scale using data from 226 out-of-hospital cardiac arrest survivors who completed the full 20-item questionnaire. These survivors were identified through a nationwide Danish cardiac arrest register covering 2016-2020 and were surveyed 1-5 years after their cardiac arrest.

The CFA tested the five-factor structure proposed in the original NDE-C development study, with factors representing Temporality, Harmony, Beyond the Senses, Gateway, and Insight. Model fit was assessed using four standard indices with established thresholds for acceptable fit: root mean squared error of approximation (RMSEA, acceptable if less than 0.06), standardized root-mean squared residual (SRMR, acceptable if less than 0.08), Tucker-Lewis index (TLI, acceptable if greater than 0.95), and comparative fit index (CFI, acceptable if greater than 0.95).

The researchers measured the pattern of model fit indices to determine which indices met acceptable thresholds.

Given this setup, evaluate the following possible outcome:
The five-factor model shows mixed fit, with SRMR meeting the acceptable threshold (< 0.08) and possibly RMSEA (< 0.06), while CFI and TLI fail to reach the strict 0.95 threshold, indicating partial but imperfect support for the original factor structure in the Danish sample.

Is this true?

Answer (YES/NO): NO